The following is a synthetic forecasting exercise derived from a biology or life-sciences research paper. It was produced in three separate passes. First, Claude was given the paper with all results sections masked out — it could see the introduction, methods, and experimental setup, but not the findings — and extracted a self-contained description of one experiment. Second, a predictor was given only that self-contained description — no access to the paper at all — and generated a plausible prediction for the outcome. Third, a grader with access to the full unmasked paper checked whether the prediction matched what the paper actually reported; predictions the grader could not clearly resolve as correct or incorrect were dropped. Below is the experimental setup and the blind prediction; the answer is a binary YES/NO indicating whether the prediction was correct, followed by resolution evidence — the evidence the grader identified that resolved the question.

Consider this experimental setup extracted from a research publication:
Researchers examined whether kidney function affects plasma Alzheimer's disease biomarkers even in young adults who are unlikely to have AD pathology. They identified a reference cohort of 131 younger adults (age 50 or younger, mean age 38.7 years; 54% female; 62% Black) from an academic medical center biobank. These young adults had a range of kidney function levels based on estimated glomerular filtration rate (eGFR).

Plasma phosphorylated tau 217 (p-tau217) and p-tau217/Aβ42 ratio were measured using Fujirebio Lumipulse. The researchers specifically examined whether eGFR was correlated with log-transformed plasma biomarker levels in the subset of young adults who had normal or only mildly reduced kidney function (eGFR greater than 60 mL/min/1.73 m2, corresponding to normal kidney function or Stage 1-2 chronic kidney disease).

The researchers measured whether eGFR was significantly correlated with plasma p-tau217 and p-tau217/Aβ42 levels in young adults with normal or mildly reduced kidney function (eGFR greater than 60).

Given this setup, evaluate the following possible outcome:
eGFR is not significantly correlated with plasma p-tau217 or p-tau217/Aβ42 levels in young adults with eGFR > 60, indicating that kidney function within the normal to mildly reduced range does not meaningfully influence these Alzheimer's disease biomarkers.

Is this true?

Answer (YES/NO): NO